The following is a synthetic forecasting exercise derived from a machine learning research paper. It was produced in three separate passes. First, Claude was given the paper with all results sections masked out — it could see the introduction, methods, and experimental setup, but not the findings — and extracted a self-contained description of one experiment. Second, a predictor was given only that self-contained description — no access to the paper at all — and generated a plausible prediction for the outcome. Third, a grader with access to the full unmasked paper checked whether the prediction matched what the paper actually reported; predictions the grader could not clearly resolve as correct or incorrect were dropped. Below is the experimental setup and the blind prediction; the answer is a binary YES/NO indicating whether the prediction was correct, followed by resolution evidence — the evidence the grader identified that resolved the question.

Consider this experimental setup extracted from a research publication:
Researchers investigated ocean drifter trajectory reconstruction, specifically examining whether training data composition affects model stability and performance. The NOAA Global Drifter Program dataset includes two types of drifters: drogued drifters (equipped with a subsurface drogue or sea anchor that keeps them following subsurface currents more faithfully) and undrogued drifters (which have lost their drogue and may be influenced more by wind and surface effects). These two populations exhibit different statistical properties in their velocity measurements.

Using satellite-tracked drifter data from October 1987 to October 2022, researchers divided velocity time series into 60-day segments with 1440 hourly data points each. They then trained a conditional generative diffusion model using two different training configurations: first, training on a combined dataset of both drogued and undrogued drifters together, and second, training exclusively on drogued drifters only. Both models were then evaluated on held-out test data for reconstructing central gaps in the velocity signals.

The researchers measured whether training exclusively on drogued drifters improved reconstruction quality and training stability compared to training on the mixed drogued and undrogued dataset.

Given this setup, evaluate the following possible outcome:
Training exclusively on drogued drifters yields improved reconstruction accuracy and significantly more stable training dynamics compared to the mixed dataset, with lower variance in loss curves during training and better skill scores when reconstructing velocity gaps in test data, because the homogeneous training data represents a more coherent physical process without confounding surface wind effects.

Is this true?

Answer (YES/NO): NO